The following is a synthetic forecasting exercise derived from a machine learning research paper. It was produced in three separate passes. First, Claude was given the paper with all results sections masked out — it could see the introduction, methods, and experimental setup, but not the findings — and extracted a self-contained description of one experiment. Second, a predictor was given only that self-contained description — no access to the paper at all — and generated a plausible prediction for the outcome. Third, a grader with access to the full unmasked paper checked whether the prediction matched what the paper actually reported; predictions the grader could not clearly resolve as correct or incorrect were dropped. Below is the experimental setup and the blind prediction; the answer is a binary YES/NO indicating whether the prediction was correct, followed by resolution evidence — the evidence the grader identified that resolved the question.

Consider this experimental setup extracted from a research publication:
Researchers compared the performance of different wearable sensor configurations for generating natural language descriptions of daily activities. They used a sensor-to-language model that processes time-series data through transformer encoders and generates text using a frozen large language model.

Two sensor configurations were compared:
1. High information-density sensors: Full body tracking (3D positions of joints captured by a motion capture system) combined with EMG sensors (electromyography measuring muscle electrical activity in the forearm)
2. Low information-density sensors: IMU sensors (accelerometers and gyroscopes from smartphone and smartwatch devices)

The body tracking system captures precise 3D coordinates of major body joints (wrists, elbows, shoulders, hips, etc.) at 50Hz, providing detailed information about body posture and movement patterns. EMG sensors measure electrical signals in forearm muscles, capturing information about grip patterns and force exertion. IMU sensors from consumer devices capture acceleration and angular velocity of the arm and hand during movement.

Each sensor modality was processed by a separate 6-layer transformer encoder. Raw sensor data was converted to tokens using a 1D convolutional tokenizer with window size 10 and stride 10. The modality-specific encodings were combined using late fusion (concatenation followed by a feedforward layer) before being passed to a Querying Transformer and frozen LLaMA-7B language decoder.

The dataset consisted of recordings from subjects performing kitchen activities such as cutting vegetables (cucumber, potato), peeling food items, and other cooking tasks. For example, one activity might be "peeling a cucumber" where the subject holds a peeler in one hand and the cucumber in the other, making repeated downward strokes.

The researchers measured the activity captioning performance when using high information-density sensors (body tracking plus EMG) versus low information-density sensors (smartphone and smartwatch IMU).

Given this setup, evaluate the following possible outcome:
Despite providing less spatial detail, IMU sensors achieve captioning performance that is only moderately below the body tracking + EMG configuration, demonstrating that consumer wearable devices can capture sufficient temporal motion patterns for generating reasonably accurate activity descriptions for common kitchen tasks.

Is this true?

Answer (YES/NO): NO